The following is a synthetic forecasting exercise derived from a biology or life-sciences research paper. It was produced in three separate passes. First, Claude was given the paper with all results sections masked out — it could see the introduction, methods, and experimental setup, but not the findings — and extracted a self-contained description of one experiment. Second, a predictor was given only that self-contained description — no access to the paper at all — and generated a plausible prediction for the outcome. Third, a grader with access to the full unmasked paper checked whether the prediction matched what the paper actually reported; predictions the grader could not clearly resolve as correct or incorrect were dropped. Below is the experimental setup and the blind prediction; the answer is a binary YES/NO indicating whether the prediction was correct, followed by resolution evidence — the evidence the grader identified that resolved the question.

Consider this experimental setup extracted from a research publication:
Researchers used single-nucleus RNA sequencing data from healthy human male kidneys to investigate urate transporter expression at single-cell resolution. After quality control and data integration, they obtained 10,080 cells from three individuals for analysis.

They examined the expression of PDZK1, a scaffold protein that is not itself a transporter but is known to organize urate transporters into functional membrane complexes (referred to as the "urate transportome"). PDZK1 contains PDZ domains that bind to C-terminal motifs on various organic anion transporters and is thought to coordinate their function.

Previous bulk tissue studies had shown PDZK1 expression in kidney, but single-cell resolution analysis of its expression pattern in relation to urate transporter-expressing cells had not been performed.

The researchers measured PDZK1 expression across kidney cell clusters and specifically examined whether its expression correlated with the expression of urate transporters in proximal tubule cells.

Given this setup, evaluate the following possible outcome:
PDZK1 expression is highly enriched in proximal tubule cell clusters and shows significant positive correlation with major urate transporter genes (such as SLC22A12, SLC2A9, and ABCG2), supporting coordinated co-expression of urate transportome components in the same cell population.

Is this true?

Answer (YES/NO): NO